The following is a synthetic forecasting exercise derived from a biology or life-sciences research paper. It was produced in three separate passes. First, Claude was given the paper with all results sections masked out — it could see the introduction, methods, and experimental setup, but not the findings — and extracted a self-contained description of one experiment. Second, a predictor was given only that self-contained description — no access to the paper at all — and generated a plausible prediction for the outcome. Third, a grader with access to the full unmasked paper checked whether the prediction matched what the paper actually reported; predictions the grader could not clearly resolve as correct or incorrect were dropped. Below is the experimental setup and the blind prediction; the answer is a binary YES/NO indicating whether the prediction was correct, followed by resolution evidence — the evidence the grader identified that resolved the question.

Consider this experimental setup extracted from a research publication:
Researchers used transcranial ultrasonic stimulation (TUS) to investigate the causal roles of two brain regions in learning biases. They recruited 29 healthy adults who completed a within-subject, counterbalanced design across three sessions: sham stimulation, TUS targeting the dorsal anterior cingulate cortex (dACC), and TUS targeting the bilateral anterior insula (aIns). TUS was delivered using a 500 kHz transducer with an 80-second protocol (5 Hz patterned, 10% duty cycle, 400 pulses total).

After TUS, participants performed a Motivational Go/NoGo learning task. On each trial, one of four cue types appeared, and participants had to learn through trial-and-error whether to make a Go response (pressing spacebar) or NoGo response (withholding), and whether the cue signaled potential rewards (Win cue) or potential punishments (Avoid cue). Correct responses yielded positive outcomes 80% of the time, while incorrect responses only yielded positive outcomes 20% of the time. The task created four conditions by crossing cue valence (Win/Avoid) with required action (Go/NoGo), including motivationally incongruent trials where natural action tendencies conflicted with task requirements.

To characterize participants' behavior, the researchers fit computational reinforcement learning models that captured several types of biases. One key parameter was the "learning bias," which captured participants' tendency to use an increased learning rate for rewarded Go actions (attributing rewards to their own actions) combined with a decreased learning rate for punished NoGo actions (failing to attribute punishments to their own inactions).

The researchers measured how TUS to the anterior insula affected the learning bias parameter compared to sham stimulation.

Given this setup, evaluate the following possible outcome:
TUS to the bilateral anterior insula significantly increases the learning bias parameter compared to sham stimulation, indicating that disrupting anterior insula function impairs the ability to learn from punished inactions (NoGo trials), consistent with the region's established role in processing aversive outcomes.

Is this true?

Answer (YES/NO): NO